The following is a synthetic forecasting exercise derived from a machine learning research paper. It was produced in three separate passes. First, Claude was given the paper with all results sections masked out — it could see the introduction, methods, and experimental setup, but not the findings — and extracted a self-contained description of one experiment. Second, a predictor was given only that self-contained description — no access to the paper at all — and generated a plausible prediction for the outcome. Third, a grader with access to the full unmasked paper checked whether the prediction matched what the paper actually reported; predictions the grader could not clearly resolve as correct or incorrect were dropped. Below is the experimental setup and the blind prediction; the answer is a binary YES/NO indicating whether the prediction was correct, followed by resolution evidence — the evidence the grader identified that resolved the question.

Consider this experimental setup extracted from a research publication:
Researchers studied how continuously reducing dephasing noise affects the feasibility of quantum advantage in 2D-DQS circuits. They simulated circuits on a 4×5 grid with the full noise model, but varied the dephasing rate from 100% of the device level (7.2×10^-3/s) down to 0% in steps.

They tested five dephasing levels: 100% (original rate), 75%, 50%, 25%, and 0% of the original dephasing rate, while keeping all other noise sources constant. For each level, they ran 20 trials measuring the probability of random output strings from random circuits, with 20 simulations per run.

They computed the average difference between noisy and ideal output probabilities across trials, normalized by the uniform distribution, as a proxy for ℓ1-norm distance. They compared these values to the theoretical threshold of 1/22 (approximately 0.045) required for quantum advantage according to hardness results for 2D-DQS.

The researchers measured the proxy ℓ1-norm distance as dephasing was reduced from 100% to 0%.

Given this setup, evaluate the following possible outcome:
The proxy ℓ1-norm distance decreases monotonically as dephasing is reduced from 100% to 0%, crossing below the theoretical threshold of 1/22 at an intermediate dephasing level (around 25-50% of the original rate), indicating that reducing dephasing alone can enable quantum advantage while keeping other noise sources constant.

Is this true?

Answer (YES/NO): NO